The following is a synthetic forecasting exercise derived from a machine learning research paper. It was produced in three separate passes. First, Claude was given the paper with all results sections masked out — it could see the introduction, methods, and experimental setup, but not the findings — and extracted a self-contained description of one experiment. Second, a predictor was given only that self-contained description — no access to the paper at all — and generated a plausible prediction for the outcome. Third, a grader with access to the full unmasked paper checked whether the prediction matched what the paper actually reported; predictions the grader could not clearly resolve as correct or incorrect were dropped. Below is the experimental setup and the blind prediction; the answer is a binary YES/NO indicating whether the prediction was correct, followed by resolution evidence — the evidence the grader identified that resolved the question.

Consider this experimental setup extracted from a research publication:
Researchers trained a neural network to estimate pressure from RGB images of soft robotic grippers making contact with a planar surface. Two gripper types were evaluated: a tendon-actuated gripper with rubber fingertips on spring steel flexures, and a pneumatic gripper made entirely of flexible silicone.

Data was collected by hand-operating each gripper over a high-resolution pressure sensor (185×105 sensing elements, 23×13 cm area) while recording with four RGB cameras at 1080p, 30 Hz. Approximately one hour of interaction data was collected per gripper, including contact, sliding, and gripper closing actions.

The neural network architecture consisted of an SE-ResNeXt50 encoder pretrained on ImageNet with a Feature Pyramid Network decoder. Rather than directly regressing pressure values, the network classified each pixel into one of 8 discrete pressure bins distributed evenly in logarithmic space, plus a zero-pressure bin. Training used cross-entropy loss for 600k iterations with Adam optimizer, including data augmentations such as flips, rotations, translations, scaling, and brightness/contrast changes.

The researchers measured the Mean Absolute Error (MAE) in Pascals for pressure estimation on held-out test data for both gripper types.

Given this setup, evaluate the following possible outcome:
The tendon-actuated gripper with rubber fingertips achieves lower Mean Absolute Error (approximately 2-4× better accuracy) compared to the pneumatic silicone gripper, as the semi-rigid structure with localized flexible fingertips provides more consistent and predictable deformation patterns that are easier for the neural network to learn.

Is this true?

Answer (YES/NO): NO